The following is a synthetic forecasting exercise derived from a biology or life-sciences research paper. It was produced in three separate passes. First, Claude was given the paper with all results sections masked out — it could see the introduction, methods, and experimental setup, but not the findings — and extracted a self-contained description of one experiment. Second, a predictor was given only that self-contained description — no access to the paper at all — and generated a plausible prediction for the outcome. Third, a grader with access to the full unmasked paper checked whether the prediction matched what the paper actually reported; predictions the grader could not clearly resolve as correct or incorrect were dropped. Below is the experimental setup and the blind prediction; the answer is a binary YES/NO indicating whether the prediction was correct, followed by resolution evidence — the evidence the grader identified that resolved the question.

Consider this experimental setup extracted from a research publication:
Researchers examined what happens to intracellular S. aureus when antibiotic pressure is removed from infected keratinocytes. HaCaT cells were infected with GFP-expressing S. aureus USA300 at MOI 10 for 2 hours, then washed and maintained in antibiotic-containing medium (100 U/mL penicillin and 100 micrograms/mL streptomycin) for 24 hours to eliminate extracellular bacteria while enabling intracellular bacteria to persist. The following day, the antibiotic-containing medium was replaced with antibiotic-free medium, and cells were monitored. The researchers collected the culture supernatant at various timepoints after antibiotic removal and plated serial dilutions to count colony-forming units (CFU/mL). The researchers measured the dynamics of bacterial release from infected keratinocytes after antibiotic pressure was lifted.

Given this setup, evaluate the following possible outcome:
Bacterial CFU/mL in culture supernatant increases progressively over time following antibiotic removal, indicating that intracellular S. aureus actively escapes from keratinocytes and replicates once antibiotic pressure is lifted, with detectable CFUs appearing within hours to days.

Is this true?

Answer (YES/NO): YES